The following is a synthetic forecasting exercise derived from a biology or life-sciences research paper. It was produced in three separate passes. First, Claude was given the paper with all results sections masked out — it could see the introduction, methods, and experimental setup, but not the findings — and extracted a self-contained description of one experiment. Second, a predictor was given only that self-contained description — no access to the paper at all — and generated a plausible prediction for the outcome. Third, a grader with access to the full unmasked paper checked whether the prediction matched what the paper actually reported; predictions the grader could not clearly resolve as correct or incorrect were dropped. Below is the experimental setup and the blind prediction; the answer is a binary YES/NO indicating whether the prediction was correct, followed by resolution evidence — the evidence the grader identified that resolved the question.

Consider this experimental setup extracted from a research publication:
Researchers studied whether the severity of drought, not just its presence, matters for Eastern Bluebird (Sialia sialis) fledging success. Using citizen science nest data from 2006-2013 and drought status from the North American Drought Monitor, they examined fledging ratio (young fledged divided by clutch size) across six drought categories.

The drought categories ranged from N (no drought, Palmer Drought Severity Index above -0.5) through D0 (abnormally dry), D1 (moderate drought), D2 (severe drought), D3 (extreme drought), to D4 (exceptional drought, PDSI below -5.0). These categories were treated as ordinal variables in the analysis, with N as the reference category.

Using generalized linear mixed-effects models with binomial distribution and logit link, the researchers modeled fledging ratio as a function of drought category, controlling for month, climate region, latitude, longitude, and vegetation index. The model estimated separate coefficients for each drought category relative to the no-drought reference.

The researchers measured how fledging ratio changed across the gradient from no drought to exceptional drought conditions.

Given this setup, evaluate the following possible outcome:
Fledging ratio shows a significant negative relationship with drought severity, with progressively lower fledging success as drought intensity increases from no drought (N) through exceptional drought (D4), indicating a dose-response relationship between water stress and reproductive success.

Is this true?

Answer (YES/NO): NO